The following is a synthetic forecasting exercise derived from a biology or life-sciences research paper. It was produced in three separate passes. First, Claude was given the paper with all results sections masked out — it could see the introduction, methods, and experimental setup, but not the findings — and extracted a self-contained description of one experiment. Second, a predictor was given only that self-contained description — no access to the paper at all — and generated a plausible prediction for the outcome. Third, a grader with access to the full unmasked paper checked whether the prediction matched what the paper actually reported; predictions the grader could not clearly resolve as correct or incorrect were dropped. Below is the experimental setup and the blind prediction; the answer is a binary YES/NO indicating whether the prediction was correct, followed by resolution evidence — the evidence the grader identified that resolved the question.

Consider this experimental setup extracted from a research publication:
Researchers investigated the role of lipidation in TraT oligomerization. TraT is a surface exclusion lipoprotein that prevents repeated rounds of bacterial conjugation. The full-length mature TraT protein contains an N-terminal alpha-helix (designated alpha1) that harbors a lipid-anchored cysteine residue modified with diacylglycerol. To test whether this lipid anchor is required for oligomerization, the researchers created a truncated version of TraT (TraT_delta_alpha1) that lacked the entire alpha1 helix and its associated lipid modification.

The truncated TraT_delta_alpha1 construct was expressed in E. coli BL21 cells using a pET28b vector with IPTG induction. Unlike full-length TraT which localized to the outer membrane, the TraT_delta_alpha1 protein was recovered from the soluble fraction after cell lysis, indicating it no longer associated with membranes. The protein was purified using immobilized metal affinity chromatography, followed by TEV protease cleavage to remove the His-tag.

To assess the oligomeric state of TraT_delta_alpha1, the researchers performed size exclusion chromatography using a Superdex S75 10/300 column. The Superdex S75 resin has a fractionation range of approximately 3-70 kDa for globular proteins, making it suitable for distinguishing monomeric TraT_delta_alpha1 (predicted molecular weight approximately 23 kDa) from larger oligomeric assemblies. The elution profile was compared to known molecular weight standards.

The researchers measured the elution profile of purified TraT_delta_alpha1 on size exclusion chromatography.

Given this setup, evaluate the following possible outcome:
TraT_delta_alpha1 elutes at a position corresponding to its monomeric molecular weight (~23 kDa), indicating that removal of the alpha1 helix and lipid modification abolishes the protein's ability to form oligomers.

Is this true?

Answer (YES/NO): YES